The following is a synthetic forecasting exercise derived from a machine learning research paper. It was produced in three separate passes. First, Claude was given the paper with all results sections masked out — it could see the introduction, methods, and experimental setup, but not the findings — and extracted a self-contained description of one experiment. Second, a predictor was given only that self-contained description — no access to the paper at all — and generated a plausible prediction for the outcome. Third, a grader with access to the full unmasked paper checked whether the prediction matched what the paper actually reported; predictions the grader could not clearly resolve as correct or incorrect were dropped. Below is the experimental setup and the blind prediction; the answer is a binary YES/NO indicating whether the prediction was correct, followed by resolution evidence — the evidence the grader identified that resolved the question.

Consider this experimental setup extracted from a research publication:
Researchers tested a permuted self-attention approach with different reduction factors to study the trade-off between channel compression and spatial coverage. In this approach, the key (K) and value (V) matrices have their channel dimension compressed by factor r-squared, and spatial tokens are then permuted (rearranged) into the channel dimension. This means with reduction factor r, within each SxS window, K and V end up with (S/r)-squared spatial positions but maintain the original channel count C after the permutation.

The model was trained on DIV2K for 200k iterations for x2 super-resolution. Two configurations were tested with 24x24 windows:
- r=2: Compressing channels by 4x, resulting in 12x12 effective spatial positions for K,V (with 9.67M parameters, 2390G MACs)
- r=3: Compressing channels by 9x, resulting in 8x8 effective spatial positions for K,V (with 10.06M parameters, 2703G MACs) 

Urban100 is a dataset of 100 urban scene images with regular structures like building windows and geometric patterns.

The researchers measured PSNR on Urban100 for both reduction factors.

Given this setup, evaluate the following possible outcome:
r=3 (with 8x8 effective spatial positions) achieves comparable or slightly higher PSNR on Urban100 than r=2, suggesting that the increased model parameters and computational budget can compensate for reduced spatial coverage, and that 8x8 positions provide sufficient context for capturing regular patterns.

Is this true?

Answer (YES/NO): NO